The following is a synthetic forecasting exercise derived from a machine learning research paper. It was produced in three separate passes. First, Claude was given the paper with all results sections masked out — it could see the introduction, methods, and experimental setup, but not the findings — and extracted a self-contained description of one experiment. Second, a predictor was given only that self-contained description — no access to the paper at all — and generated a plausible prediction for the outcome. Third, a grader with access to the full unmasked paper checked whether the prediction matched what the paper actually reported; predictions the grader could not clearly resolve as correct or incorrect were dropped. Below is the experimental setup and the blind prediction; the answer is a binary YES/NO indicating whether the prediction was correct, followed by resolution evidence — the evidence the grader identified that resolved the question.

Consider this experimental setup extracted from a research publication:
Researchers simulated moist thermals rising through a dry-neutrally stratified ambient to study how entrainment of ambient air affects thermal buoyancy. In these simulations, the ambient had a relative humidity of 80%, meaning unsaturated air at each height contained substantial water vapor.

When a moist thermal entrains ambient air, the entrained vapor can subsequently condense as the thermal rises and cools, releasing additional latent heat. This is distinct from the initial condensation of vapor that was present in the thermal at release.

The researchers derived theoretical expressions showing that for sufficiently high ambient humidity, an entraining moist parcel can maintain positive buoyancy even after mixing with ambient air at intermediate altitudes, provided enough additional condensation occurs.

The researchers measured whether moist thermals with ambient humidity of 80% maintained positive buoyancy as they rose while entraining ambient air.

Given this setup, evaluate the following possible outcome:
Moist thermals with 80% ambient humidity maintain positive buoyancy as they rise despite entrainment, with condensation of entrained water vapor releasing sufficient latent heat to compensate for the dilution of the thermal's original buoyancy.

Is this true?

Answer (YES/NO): YES